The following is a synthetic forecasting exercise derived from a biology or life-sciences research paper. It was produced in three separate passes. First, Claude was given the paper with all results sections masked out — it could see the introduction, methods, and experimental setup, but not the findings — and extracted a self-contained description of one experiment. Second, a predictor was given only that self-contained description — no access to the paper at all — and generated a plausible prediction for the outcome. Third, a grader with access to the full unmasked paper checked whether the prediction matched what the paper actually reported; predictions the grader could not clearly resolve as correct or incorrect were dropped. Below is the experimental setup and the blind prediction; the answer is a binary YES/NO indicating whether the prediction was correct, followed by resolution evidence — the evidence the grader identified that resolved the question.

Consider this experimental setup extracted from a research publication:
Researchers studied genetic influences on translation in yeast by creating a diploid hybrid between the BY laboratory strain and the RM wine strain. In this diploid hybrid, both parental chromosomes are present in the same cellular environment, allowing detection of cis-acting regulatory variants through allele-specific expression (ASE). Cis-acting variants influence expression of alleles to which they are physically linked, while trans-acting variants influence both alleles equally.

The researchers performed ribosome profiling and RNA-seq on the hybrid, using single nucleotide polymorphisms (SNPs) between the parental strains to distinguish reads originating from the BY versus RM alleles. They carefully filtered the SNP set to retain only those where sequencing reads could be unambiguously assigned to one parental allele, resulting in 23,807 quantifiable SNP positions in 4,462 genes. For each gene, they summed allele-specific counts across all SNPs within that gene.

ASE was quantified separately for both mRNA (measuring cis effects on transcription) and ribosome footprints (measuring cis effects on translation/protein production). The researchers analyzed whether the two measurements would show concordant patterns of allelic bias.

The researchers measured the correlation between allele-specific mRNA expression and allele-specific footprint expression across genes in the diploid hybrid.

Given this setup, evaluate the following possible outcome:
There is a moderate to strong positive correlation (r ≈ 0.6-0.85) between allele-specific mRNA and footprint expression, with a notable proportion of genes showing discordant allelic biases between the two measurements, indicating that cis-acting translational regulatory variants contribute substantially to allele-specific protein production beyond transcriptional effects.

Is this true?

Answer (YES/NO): NO